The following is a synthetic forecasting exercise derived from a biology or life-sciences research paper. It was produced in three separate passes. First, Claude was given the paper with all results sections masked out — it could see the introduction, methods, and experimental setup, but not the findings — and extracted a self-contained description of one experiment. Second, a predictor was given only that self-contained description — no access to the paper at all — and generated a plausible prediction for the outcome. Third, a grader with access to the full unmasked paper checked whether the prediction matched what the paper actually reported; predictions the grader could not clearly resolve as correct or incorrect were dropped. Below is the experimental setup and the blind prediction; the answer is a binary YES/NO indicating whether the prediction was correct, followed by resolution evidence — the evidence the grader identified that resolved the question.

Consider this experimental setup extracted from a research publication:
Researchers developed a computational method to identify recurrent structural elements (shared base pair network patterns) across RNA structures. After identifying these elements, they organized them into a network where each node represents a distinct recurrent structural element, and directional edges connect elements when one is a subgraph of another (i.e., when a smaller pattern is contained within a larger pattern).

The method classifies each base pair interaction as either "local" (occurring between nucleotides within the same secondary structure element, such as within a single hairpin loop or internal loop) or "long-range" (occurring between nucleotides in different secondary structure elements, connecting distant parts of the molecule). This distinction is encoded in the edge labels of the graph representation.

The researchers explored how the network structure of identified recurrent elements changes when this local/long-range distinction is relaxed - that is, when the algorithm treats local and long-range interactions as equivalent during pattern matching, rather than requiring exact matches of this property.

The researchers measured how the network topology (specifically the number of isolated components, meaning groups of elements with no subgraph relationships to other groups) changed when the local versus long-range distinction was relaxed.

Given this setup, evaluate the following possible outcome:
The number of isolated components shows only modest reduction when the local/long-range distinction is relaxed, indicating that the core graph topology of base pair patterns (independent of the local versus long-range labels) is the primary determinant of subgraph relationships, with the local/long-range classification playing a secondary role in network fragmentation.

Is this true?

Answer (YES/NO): NO